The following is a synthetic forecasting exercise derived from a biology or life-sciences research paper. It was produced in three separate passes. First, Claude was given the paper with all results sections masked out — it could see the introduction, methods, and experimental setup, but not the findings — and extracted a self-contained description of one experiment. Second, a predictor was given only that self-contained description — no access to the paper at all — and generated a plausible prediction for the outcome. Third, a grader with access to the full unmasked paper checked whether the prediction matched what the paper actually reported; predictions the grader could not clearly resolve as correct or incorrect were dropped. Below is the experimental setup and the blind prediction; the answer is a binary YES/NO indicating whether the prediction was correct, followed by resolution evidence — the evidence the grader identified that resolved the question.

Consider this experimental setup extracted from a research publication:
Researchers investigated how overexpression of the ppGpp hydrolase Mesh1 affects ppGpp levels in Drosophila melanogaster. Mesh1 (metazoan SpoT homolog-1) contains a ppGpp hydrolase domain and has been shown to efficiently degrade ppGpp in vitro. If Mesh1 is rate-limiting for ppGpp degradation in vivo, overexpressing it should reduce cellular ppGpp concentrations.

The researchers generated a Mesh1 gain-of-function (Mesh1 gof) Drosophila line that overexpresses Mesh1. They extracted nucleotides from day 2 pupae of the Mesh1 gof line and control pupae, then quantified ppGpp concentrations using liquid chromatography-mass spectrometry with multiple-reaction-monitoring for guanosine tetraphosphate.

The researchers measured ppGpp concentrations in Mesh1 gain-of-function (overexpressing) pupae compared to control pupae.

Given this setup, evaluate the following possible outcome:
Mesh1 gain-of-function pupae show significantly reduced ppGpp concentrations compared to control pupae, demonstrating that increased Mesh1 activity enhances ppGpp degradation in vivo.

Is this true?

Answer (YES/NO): NO